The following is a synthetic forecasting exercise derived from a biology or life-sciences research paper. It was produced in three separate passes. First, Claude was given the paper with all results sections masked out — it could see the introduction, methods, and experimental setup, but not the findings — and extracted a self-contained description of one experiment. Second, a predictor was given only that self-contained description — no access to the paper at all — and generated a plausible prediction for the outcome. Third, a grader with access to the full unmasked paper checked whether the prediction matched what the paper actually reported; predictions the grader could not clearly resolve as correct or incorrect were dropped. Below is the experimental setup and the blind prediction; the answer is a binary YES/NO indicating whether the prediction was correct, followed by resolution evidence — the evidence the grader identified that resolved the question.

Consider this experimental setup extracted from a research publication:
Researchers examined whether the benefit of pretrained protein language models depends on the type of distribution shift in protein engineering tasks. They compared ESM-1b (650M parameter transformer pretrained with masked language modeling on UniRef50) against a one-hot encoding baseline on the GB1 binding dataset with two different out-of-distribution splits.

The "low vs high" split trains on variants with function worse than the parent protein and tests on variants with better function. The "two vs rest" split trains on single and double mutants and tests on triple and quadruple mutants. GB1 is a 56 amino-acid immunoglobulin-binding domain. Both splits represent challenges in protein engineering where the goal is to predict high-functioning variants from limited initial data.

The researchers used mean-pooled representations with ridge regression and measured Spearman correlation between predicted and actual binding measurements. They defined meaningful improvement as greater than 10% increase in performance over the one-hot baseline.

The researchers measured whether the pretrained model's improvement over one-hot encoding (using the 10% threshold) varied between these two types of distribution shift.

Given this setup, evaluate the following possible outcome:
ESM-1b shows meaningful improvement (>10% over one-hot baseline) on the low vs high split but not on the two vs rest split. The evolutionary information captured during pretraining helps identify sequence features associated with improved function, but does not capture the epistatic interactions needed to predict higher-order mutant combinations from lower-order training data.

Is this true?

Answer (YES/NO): YES